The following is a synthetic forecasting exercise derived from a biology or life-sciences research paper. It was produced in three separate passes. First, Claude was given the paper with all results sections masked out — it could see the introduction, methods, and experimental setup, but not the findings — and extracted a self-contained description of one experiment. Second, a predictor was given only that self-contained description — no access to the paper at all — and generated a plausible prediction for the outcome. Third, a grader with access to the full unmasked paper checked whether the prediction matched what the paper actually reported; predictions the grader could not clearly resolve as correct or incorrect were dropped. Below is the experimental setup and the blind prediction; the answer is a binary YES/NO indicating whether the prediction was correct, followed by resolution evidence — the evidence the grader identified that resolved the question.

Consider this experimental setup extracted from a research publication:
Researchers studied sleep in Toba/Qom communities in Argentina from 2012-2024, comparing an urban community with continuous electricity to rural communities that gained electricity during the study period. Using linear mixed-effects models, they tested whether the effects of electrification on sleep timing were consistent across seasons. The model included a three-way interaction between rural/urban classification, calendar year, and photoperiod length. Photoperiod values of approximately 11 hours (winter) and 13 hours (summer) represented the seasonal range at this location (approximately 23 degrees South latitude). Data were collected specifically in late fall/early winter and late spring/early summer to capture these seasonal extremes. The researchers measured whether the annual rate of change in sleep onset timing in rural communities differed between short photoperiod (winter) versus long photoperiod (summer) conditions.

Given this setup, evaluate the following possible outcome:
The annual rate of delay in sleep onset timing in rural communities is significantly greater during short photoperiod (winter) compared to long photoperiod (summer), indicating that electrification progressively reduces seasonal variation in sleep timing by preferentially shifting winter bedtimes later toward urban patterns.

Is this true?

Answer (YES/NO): NO